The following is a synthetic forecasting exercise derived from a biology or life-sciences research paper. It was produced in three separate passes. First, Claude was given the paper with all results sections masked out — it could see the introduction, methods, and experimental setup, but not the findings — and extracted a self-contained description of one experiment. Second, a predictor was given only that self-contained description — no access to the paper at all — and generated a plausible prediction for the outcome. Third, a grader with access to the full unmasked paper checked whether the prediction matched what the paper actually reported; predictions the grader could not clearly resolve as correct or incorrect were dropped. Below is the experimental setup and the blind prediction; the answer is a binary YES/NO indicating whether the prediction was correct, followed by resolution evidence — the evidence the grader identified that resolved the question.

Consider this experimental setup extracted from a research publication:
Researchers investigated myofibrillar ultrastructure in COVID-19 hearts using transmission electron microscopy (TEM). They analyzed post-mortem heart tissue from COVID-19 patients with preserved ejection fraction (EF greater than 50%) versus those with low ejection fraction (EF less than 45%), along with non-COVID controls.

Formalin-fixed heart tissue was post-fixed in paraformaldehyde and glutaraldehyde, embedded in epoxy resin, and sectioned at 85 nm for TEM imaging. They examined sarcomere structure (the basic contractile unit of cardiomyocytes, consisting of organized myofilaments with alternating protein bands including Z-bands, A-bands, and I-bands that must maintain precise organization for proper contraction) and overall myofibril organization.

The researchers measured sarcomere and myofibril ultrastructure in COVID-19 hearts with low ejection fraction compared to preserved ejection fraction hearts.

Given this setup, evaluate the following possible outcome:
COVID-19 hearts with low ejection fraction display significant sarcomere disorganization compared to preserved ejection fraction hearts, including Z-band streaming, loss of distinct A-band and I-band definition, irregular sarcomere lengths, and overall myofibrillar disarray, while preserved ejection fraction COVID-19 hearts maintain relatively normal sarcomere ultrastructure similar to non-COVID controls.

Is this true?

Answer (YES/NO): YES